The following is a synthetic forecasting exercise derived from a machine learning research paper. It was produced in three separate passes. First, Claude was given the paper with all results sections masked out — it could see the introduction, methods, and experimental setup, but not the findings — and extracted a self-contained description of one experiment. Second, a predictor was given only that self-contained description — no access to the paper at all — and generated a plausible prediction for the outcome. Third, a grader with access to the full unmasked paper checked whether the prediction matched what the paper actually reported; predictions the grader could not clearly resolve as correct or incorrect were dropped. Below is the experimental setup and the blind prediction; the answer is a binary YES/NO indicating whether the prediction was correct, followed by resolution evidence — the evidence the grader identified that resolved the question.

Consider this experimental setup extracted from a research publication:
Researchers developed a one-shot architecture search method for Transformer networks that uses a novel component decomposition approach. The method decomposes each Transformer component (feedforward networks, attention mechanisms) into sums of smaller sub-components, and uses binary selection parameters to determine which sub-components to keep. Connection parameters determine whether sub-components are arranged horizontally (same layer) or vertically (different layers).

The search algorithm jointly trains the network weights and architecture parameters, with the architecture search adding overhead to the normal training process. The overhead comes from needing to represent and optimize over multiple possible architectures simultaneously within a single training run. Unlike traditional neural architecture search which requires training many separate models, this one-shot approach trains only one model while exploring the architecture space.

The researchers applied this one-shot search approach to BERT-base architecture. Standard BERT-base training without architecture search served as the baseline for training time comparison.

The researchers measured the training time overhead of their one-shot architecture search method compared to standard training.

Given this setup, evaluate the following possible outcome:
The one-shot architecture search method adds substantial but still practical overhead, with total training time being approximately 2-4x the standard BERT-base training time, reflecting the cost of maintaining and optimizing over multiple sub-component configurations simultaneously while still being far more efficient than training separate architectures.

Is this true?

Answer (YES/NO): NO